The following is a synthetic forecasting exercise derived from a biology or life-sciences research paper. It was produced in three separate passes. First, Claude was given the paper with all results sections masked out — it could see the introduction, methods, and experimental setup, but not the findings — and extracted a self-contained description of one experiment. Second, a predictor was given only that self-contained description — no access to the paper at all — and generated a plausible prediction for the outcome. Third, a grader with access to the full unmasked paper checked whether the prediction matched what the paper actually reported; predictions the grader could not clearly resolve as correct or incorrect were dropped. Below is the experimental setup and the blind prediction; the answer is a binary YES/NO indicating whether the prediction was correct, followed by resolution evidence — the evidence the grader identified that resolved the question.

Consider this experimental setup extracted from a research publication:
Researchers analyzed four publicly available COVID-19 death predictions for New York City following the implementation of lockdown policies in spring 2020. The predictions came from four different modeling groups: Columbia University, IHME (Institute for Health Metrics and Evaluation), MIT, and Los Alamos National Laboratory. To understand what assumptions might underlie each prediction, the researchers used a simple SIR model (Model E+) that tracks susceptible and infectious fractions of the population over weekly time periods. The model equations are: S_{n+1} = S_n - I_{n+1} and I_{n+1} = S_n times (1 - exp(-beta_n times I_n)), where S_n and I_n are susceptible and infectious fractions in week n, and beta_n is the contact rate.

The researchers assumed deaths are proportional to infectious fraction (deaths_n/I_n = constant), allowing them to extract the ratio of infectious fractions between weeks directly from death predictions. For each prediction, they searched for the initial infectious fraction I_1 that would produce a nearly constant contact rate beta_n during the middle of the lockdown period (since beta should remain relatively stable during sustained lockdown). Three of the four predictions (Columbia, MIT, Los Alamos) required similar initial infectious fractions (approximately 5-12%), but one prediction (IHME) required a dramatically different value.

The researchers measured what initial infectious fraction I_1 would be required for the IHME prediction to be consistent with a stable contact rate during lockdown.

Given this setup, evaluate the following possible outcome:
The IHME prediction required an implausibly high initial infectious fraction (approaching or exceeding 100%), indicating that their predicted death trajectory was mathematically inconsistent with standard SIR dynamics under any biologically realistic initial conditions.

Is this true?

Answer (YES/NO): NO